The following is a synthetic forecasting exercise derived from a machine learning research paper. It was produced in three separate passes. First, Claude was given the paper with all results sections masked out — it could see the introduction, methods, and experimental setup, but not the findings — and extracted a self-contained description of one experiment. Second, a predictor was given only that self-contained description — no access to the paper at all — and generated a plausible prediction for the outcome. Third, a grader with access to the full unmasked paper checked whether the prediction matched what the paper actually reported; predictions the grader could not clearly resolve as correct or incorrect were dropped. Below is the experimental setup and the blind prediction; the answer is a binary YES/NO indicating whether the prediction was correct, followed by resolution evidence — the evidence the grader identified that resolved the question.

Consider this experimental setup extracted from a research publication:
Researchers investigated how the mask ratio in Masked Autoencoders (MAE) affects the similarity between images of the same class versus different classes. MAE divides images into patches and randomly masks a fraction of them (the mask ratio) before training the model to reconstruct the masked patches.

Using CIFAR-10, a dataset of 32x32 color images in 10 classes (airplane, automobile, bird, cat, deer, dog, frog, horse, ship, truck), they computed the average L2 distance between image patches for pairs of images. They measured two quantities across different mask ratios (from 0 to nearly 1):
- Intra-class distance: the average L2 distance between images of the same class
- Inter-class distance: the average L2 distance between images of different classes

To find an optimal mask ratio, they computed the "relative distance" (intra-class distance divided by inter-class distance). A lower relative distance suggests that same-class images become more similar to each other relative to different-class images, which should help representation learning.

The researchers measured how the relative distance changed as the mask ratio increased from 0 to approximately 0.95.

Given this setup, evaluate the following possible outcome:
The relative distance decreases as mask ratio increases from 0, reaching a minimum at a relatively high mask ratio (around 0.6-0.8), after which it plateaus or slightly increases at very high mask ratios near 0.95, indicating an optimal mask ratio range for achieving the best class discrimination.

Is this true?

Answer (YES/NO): YES